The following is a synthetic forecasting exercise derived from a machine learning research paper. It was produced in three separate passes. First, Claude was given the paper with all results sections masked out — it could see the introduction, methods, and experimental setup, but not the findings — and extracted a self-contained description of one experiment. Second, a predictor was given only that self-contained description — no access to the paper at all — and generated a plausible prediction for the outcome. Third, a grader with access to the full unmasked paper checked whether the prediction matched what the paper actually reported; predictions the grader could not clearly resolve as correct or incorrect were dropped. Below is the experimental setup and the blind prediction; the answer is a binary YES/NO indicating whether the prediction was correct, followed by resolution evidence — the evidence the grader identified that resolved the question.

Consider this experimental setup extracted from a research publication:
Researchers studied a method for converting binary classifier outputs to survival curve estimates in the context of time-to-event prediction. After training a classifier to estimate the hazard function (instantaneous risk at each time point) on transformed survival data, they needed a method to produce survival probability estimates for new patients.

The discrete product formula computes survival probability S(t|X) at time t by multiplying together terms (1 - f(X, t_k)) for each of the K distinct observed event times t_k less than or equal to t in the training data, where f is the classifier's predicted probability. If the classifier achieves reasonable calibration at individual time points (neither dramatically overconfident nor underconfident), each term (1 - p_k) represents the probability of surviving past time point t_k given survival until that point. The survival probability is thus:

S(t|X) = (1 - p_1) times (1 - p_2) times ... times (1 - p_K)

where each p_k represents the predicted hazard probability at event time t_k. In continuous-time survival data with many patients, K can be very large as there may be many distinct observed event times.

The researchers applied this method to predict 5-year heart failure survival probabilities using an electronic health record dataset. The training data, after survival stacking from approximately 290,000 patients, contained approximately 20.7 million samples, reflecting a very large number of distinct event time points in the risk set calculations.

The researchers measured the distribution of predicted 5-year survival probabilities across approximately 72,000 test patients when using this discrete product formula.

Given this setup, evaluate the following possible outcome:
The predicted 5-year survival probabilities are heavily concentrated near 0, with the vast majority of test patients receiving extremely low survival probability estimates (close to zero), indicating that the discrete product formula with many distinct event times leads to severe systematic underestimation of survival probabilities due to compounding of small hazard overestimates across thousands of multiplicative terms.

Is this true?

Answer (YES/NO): YES